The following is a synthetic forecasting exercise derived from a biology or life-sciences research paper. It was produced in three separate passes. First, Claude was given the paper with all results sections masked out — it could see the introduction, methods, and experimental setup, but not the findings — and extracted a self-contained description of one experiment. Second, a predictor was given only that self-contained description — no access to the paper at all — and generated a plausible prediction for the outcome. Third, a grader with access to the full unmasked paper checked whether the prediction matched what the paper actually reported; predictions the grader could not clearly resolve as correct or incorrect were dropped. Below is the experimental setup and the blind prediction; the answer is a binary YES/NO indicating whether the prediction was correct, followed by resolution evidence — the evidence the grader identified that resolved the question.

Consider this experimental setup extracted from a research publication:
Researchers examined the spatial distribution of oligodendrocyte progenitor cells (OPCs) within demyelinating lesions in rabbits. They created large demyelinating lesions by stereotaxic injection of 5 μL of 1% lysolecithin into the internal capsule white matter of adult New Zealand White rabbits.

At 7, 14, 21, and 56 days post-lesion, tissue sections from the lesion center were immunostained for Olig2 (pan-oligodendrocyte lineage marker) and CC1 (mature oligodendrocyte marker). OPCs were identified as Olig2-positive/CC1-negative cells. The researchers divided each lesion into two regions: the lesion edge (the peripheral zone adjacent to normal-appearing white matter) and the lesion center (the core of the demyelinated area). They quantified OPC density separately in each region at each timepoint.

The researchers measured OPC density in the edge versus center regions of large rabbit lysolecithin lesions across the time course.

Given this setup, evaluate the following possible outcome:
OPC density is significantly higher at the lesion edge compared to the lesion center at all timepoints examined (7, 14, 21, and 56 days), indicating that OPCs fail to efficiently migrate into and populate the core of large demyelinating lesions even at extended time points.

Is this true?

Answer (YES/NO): NO